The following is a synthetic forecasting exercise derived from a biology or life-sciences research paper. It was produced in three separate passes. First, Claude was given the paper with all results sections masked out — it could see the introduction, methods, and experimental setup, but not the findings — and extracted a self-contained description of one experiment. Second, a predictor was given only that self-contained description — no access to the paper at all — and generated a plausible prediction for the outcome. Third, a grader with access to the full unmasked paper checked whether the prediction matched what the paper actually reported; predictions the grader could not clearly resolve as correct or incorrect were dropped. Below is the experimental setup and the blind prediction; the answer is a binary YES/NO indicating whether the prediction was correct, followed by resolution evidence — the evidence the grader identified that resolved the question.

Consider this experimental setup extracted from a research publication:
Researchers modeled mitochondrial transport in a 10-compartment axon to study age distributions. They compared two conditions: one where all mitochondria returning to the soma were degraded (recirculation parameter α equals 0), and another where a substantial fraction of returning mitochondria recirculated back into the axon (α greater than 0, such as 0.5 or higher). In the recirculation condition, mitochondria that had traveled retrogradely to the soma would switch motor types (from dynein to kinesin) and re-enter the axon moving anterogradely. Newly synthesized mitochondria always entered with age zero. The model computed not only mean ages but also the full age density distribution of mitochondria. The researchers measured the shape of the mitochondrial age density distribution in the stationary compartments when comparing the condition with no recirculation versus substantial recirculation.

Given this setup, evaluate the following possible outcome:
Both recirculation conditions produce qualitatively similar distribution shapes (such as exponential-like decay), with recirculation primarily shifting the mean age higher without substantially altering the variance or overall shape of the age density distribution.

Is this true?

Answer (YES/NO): NO